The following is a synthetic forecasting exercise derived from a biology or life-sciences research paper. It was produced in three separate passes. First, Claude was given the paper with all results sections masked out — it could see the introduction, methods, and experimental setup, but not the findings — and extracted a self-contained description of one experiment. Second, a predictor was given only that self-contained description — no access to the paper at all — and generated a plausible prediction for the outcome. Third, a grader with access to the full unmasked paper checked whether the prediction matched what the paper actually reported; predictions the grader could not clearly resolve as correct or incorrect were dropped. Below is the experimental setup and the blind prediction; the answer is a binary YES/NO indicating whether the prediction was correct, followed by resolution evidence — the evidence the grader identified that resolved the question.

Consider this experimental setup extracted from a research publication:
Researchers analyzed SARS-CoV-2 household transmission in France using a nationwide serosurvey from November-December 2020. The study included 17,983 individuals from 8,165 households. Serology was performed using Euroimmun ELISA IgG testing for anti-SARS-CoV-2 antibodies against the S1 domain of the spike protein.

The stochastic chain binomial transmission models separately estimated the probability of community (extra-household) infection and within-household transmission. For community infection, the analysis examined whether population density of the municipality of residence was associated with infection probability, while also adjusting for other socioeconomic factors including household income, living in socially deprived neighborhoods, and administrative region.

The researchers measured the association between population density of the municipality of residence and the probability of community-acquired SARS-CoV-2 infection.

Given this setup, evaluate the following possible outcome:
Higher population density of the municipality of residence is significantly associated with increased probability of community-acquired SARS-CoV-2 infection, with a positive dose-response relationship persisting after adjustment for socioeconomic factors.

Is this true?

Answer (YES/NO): YES